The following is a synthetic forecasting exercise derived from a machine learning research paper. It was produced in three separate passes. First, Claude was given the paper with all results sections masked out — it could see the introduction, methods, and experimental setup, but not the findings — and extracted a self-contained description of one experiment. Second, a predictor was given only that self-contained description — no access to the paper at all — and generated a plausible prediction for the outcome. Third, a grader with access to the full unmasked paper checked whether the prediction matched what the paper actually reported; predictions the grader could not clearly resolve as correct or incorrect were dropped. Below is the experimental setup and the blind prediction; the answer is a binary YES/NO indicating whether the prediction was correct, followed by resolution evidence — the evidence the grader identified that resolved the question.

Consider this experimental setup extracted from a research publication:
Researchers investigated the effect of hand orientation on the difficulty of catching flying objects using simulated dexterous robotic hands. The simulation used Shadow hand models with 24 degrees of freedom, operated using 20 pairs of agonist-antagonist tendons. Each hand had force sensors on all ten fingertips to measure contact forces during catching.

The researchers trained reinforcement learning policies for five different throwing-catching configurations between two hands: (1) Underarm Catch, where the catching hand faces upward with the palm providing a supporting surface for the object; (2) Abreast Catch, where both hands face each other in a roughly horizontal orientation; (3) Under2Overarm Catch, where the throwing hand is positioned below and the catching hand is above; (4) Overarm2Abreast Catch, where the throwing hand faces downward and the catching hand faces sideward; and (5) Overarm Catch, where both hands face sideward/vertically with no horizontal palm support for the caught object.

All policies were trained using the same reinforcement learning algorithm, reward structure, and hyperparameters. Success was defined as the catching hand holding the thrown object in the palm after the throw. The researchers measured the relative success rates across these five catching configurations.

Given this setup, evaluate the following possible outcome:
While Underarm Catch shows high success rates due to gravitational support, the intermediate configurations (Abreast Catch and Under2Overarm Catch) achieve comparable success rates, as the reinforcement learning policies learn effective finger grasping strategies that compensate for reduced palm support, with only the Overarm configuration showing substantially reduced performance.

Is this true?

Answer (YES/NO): NO